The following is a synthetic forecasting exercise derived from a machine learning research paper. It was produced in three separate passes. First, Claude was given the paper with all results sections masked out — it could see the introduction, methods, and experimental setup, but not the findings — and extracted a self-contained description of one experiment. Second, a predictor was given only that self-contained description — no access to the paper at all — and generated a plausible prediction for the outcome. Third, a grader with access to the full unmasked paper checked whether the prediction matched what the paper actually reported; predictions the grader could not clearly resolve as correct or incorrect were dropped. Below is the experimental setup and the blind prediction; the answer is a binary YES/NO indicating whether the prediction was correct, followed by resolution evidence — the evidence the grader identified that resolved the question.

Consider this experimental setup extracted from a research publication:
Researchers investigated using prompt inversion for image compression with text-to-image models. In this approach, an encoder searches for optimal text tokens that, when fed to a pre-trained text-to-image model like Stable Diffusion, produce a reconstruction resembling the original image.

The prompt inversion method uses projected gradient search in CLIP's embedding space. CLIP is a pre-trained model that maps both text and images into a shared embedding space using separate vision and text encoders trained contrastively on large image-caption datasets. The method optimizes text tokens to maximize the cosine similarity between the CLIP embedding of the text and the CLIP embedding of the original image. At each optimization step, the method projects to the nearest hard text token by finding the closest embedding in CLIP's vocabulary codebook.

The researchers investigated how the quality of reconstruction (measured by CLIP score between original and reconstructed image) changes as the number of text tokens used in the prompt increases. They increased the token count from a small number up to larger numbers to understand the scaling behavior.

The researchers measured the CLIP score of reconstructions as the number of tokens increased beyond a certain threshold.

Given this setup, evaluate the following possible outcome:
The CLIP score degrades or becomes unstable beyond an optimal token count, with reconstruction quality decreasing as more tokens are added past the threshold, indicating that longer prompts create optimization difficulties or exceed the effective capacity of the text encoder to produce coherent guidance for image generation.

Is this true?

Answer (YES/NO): NO